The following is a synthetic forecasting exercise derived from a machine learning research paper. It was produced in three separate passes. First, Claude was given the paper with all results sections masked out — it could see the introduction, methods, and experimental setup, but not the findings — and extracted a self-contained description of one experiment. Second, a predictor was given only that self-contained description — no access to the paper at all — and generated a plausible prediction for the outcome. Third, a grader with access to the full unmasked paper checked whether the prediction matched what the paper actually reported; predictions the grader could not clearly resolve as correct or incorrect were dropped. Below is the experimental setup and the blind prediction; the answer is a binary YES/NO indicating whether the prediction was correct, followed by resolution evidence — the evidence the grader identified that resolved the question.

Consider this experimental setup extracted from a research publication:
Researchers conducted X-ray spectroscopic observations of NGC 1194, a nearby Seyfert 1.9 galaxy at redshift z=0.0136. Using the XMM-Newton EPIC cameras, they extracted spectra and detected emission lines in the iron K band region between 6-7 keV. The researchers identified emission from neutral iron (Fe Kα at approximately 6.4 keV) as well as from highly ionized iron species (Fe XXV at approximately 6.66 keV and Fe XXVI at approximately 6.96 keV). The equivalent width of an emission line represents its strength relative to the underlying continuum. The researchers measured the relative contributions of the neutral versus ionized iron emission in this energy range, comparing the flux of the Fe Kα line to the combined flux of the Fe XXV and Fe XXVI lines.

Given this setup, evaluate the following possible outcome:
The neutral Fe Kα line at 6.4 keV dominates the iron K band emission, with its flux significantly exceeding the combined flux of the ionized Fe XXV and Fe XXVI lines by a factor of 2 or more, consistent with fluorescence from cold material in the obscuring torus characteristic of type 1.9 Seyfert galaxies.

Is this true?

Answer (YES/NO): YES